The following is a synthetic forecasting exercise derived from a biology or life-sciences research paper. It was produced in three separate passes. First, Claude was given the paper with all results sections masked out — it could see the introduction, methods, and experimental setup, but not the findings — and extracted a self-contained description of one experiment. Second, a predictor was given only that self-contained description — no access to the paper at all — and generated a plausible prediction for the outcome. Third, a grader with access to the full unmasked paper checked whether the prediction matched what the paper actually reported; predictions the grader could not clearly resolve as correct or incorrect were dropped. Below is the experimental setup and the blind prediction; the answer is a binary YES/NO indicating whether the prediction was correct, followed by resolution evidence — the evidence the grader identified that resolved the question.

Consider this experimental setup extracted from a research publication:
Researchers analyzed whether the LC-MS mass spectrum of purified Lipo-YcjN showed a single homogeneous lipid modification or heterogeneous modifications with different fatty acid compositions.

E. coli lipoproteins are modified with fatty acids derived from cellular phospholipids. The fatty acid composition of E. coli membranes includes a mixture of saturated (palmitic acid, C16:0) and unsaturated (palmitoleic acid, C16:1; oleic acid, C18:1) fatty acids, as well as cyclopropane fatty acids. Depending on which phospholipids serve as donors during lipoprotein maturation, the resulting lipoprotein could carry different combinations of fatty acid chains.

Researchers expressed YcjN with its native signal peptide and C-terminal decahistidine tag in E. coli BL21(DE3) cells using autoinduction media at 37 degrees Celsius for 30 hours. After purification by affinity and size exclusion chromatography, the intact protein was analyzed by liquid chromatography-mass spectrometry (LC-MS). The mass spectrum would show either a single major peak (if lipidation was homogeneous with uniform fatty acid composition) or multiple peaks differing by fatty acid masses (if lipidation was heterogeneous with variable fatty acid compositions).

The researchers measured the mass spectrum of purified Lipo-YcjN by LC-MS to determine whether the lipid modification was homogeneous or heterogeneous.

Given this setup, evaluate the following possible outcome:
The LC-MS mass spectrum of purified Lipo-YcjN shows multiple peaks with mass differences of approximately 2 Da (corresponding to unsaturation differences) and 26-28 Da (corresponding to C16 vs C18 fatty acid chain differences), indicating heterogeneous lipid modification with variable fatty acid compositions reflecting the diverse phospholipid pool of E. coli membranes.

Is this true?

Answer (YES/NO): NO